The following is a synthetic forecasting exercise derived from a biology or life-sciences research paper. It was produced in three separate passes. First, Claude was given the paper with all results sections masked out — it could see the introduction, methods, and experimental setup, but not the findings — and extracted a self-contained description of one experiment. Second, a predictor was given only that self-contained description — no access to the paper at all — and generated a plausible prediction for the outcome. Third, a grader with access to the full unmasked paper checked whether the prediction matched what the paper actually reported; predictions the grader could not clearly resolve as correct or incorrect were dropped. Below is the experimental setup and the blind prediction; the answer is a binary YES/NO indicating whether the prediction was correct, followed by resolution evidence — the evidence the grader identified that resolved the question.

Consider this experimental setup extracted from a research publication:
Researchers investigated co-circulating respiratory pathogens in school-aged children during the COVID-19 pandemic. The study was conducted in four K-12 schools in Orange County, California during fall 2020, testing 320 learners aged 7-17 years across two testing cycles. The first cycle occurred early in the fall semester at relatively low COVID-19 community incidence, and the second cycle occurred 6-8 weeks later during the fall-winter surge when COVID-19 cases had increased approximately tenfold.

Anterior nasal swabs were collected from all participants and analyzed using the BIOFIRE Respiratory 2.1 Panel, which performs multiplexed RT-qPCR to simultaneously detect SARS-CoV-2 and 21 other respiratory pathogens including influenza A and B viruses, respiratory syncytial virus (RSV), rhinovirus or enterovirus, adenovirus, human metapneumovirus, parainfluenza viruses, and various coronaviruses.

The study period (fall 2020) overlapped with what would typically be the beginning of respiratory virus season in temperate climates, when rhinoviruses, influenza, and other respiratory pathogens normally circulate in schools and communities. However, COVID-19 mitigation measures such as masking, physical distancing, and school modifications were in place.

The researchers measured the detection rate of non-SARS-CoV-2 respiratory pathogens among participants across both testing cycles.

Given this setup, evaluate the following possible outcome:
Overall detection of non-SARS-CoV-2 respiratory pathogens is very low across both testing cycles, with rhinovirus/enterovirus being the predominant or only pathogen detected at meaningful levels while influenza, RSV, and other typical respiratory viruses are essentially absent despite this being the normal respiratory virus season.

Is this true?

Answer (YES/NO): YES